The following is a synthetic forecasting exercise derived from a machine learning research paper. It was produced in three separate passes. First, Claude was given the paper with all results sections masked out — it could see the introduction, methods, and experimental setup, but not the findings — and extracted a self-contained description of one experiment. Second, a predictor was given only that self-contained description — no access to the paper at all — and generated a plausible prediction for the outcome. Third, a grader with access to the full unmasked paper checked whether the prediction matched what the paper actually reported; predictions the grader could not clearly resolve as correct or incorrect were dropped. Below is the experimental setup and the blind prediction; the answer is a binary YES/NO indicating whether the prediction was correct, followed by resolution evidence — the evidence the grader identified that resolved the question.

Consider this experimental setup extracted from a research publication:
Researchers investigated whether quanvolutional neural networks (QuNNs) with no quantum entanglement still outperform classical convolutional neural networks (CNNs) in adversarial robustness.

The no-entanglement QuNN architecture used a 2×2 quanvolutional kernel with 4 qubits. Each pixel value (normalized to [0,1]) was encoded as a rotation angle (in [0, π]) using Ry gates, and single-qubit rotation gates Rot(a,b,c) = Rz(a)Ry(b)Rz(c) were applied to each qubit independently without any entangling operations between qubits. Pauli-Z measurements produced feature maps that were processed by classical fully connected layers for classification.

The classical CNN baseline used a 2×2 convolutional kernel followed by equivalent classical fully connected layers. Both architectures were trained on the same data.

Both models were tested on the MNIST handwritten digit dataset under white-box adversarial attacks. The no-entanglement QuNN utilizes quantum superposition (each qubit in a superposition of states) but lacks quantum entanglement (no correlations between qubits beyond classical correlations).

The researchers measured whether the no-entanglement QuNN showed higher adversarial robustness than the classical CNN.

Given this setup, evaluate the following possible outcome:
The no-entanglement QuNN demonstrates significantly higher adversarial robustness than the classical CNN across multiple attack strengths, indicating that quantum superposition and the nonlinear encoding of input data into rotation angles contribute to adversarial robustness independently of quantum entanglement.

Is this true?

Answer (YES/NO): YES